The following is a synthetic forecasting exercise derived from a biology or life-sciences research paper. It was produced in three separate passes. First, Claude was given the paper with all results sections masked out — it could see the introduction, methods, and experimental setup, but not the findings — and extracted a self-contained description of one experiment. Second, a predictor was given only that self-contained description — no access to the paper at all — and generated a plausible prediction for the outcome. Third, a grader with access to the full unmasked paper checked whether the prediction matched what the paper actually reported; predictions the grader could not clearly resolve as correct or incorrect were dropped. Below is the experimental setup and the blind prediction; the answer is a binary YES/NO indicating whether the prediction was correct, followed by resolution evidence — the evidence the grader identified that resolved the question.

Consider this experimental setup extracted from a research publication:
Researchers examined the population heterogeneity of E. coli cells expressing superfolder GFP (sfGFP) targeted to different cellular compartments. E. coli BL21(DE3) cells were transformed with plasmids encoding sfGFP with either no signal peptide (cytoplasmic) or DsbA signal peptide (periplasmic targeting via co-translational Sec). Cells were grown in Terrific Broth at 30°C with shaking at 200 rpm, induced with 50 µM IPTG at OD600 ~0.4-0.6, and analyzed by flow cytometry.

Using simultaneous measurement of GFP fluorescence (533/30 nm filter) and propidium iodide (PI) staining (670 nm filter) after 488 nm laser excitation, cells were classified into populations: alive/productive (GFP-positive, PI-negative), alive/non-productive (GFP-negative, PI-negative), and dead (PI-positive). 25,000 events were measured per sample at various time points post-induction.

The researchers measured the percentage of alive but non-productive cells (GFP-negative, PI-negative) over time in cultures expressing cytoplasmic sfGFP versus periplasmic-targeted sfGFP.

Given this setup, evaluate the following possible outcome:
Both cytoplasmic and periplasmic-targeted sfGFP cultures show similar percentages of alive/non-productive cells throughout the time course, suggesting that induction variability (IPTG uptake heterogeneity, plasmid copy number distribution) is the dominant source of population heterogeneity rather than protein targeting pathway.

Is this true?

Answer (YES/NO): NO